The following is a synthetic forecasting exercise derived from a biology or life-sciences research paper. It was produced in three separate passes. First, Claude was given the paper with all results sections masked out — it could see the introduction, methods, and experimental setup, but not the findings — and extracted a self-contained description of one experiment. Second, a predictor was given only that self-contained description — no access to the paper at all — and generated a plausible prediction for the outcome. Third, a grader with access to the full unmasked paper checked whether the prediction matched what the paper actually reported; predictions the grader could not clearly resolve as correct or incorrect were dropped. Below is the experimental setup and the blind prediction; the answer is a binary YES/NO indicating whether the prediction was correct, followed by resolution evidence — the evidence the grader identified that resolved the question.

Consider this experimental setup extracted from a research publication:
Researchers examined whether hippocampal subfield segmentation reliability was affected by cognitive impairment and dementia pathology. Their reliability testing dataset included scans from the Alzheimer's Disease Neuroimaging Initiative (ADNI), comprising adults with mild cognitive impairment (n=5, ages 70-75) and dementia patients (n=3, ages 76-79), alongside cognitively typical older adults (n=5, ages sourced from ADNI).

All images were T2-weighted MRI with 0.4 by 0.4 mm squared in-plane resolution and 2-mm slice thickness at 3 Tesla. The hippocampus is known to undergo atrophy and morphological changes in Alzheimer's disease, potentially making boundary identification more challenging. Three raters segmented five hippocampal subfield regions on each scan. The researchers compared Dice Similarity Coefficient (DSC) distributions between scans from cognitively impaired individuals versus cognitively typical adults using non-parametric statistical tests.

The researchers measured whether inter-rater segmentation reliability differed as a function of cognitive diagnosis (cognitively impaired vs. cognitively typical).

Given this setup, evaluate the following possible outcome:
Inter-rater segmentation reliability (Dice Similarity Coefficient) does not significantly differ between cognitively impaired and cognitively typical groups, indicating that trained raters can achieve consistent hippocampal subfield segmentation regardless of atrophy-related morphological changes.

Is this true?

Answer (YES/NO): YES